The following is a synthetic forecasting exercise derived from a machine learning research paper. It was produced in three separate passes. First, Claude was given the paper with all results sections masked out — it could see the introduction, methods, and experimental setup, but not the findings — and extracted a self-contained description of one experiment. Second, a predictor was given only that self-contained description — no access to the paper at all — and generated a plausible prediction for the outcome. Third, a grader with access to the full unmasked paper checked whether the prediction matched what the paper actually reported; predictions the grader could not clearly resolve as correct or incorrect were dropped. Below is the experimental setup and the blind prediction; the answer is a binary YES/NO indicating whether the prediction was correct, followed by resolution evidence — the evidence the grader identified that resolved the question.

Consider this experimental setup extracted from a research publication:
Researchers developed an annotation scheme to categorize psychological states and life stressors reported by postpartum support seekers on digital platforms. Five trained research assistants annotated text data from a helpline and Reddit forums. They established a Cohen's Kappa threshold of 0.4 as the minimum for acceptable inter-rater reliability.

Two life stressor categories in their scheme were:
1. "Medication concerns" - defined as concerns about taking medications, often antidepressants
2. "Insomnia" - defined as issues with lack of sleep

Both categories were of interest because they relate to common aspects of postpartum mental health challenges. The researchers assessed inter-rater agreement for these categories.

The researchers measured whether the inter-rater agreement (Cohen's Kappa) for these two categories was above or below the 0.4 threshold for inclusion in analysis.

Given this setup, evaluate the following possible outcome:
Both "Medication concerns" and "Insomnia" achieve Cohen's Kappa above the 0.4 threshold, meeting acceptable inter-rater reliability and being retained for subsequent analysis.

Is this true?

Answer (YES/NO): NO